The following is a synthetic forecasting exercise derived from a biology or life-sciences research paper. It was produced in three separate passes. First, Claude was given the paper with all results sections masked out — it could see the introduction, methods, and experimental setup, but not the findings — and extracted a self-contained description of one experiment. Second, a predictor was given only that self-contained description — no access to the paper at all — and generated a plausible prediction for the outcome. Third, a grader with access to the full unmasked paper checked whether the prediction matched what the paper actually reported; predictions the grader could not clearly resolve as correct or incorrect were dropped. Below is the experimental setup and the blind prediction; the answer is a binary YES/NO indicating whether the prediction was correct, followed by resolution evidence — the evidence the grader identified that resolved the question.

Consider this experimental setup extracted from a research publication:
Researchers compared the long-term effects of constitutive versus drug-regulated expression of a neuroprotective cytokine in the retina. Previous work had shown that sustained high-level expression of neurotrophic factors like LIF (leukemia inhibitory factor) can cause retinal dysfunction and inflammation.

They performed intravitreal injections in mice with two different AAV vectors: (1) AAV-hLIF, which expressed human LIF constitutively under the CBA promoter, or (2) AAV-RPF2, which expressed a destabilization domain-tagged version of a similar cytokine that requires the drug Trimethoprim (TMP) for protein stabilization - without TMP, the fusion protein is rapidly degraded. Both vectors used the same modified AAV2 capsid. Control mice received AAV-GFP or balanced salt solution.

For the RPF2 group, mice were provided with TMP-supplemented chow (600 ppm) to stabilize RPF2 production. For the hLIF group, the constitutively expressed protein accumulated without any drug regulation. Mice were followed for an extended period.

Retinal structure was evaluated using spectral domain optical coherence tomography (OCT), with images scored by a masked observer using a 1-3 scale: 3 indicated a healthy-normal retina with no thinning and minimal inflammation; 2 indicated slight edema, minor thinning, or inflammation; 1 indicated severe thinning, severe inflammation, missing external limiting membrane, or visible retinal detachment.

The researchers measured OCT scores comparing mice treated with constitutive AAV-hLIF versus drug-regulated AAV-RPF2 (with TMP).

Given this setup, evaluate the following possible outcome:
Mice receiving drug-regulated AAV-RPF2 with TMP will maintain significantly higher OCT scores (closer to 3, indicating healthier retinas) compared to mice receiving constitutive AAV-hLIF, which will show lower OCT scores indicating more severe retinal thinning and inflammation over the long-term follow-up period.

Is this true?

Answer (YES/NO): YES